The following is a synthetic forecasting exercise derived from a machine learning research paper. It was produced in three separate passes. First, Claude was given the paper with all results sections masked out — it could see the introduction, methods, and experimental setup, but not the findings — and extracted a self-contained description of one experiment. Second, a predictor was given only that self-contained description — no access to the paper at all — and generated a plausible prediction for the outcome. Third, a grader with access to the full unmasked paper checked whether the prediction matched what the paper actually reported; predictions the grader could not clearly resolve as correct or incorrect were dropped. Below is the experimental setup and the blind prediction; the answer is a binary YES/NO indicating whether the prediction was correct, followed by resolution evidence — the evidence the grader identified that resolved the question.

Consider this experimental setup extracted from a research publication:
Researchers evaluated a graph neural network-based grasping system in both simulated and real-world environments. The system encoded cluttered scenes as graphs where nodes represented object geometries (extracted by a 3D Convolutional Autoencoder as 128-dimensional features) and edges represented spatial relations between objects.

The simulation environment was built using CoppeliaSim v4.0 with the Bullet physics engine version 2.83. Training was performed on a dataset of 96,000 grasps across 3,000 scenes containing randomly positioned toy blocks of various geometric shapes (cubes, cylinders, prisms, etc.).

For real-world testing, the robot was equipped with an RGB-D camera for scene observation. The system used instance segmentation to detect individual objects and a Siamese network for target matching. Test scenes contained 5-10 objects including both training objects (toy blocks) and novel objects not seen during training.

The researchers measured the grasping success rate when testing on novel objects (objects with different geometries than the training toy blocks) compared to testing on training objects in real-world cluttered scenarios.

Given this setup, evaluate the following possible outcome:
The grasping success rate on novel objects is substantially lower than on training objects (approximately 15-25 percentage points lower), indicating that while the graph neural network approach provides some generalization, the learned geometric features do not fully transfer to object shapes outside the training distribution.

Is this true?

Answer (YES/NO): NO